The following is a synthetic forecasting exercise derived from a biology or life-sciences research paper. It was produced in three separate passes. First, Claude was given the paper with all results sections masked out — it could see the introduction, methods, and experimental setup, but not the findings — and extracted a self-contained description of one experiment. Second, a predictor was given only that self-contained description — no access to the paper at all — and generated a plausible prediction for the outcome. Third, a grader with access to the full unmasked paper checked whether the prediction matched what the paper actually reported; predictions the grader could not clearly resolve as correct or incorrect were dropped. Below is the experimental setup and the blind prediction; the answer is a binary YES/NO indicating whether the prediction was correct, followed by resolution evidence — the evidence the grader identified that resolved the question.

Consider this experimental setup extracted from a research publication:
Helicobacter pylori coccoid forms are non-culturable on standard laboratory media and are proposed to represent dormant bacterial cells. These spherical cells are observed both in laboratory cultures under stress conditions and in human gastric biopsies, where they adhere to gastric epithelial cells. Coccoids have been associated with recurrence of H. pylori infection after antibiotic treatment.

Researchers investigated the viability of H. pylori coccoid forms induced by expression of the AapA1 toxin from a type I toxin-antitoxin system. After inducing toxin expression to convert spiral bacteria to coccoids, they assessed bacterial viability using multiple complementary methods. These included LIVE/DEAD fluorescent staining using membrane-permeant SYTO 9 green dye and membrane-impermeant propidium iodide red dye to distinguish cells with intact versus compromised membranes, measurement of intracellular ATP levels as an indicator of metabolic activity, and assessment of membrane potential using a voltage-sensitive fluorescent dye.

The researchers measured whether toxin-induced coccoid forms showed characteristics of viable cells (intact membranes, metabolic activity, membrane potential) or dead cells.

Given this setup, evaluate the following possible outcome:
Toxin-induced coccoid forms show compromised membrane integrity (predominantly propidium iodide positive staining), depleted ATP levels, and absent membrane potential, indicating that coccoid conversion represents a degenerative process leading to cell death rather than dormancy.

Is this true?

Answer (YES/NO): NO